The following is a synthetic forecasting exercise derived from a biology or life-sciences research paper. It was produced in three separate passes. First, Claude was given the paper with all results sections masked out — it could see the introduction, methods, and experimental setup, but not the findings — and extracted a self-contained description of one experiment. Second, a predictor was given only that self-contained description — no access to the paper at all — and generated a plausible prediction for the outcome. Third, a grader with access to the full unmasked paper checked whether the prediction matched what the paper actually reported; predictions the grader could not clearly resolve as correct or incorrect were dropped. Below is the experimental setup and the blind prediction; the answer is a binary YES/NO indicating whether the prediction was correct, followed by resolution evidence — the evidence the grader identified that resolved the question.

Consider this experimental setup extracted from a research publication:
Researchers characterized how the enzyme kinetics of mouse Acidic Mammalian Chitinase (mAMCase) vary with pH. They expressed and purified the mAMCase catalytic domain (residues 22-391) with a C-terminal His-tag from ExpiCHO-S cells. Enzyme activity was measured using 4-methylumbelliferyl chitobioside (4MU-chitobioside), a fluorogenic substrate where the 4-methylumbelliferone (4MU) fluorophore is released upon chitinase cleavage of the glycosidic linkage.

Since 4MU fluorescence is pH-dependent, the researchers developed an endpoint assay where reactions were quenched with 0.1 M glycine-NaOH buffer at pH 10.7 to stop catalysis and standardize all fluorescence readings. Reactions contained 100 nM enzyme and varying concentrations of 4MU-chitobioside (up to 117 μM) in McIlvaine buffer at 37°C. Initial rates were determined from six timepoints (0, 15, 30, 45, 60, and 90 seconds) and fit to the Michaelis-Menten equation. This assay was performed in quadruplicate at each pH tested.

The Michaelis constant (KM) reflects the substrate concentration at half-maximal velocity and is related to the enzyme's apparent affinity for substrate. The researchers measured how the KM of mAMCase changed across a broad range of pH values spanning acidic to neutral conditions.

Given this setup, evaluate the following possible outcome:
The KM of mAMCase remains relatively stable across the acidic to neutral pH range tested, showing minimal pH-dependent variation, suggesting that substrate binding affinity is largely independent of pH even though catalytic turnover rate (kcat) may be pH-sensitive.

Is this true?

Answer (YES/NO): NO